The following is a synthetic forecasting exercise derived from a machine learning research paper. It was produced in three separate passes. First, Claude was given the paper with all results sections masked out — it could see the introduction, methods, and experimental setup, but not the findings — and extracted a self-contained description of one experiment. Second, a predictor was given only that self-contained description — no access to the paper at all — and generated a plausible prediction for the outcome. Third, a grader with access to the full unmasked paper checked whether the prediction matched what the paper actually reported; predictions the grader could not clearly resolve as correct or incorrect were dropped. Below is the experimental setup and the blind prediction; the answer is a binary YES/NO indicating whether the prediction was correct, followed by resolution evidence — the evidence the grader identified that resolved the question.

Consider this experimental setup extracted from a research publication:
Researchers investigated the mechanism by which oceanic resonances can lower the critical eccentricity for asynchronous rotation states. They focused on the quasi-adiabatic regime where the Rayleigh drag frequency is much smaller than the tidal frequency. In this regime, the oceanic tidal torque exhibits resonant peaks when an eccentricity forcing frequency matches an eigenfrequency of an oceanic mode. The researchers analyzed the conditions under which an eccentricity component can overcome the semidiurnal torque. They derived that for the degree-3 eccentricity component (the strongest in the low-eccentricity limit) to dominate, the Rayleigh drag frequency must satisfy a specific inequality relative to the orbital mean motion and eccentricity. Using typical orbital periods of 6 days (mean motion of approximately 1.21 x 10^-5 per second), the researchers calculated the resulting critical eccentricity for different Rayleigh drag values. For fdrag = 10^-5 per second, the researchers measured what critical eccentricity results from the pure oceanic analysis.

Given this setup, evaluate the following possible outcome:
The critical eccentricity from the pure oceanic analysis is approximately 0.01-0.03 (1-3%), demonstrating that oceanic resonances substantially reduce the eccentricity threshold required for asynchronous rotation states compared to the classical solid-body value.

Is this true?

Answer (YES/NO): NO